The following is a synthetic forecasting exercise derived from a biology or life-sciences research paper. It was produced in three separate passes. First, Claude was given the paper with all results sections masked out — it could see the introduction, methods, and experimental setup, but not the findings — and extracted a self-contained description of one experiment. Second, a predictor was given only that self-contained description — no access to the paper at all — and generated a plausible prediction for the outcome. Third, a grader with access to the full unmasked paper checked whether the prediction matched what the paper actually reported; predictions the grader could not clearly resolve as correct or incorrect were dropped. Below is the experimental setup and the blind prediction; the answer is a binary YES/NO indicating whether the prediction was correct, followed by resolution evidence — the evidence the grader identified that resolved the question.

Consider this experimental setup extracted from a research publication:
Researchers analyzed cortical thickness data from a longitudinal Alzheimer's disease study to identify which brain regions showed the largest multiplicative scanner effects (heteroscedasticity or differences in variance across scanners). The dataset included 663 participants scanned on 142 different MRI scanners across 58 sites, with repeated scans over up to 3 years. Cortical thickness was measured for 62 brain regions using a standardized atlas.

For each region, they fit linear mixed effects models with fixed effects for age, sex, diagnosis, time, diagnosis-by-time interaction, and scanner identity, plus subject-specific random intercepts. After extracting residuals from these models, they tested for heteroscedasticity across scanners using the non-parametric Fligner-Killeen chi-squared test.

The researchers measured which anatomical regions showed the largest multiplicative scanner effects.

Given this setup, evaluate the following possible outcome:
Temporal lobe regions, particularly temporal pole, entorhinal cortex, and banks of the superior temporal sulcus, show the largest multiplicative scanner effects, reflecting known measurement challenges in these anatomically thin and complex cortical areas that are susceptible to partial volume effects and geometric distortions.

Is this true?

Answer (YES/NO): NO